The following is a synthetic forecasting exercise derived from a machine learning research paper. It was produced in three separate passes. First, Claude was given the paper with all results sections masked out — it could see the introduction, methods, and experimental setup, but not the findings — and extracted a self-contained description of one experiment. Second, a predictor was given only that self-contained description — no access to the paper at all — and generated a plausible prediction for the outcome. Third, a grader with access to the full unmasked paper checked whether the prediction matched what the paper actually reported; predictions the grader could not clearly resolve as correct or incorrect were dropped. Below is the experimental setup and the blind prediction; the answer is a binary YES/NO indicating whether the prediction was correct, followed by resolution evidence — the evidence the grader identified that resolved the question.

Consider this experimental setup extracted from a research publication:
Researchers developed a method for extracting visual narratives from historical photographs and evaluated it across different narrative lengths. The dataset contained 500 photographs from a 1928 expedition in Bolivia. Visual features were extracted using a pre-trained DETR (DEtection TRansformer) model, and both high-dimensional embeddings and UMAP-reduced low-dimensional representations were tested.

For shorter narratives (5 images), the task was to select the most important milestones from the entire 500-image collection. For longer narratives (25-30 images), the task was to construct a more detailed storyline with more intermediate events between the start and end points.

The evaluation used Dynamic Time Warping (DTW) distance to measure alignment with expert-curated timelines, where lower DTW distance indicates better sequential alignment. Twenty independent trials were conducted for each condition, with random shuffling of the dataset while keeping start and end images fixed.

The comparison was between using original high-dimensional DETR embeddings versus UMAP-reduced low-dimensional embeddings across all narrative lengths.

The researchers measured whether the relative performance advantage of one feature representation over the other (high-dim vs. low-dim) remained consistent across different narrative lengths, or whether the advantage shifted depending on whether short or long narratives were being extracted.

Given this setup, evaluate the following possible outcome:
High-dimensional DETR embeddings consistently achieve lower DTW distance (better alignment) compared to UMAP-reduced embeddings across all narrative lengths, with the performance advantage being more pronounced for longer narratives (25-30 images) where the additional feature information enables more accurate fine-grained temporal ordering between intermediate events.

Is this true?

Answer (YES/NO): NO